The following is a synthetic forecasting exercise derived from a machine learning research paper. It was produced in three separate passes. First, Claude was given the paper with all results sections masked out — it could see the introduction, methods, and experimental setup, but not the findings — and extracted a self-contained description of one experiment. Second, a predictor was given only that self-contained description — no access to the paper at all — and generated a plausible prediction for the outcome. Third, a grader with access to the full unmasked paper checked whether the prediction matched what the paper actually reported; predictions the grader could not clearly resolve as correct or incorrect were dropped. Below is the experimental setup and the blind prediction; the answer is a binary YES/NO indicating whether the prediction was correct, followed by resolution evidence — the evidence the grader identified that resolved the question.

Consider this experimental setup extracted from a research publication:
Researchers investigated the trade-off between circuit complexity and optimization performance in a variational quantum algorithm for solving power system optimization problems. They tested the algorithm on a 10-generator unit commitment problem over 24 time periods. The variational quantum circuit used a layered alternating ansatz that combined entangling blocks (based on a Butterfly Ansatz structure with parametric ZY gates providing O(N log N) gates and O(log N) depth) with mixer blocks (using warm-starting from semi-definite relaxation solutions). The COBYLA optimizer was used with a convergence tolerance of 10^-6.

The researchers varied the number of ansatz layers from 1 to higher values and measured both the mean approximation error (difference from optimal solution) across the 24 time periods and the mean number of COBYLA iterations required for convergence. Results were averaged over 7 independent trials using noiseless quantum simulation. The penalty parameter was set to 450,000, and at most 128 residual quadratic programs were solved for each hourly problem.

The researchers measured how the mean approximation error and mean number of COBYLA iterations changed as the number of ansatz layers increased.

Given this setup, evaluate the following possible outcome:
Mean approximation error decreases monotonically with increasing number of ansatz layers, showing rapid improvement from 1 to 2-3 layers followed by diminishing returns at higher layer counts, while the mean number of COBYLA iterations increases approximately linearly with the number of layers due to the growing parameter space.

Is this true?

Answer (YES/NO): NO